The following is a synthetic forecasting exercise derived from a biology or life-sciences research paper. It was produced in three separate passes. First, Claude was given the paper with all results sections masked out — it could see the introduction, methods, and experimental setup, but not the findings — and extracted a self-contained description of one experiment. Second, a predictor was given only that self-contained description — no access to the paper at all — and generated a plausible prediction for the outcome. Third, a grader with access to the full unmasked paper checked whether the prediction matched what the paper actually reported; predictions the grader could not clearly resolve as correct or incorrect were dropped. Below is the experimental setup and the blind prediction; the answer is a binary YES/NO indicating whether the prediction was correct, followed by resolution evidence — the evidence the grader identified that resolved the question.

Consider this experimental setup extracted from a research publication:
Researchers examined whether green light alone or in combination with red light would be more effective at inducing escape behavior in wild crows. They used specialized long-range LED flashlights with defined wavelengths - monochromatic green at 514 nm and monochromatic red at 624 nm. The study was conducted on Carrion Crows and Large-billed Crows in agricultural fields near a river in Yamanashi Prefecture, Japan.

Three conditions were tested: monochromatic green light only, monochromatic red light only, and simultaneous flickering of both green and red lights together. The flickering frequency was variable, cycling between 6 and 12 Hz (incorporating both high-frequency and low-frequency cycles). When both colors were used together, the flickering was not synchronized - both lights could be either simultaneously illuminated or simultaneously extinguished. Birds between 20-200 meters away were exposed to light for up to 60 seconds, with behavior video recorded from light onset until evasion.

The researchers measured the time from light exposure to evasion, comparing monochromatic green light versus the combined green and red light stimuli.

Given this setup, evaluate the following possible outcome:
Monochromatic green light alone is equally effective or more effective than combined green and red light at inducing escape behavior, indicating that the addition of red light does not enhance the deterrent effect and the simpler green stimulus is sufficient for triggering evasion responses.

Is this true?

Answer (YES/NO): NO